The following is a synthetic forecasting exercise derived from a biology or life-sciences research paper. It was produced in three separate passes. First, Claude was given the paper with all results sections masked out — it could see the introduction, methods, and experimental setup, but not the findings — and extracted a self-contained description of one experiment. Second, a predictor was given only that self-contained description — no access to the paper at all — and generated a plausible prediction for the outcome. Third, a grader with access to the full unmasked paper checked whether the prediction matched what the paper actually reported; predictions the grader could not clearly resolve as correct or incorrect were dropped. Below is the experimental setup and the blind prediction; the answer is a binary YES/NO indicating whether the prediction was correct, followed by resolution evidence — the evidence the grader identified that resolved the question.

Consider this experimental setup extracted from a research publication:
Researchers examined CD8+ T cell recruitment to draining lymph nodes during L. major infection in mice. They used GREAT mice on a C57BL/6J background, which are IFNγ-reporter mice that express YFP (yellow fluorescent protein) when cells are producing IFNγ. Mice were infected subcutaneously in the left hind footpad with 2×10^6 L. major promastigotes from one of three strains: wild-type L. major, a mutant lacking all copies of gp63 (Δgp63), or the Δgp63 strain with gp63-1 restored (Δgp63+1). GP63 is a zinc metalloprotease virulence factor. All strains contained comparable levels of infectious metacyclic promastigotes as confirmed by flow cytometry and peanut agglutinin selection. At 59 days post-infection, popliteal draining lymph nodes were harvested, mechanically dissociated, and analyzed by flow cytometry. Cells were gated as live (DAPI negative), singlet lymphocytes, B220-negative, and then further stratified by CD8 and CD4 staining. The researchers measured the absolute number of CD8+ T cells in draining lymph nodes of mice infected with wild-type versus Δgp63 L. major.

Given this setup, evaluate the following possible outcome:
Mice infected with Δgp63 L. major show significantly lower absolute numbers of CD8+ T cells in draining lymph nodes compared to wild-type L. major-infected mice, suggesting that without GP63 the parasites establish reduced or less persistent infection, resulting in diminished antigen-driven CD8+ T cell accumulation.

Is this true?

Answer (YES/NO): NO